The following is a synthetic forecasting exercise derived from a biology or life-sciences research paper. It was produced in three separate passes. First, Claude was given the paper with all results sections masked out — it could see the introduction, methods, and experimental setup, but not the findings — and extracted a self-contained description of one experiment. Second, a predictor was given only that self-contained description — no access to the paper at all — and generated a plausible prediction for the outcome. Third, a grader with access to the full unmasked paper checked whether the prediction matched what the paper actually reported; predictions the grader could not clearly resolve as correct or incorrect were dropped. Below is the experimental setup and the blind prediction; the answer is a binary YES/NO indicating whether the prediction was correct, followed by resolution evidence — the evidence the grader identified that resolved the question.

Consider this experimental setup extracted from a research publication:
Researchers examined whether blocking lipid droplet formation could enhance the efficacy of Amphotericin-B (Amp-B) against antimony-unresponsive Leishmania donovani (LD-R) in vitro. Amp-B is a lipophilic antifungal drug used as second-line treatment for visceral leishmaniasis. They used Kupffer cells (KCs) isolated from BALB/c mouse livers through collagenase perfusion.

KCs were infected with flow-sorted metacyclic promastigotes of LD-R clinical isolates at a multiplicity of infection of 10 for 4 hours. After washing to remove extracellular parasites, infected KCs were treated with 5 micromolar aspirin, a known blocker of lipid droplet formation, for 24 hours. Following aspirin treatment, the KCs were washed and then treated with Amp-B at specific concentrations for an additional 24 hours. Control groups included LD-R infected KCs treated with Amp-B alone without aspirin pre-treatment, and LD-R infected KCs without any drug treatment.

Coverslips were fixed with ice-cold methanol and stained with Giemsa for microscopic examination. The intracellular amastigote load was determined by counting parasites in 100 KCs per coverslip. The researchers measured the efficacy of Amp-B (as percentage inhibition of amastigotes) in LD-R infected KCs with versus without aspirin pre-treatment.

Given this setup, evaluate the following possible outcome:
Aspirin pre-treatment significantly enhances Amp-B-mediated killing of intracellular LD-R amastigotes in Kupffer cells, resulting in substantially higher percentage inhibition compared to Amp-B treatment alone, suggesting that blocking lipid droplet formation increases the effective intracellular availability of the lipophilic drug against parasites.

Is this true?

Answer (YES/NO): YES